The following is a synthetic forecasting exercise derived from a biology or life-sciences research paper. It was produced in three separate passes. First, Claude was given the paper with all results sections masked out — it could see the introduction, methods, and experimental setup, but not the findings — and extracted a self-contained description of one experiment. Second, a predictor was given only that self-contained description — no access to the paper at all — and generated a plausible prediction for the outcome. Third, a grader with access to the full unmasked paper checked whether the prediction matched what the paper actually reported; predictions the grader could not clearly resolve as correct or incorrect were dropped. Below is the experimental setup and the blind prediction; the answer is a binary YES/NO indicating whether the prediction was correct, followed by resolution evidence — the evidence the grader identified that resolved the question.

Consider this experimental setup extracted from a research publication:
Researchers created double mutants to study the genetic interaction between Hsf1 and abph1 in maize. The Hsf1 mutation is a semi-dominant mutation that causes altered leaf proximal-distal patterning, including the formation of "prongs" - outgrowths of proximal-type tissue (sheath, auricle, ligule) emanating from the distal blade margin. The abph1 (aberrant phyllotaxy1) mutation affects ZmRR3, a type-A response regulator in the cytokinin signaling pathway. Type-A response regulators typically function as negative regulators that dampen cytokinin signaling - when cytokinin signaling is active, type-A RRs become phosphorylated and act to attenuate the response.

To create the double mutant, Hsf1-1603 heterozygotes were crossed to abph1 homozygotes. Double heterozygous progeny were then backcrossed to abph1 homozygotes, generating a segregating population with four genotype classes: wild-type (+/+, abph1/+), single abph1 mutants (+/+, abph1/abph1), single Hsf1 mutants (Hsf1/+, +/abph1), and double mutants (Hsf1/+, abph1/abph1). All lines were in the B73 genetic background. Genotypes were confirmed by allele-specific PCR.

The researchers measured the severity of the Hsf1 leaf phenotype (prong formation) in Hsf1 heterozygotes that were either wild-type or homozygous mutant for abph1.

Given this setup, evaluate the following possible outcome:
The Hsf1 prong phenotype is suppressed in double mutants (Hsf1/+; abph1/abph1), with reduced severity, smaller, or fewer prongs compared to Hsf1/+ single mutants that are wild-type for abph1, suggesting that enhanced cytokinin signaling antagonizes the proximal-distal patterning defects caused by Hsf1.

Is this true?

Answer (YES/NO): NO